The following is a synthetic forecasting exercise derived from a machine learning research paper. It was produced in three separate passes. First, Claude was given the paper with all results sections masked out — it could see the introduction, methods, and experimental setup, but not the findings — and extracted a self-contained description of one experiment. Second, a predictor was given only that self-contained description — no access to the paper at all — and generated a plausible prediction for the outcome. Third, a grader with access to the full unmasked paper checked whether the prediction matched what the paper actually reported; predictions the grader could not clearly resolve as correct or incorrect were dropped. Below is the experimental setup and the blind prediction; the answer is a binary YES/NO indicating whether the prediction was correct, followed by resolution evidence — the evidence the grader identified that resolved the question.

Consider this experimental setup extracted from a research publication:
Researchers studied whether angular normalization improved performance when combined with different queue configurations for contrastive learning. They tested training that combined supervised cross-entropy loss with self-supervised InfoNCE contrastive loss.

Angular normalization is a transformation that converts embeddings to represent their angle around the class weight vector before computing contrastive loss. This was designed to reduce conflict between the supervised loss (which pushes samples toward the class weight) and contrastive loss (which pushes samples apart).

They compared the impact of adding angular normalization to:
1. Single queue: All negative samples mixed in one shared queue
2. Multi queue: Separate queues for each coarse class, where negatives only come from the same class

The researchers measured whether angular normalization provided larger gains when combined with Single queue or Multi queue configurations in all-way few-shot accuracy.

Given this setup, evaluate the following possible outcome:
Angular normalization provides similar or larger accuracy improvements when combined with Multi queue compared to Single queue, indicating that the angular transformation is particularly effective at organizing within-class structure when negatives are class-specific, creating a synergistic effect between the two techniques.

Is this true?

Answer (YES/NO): YES